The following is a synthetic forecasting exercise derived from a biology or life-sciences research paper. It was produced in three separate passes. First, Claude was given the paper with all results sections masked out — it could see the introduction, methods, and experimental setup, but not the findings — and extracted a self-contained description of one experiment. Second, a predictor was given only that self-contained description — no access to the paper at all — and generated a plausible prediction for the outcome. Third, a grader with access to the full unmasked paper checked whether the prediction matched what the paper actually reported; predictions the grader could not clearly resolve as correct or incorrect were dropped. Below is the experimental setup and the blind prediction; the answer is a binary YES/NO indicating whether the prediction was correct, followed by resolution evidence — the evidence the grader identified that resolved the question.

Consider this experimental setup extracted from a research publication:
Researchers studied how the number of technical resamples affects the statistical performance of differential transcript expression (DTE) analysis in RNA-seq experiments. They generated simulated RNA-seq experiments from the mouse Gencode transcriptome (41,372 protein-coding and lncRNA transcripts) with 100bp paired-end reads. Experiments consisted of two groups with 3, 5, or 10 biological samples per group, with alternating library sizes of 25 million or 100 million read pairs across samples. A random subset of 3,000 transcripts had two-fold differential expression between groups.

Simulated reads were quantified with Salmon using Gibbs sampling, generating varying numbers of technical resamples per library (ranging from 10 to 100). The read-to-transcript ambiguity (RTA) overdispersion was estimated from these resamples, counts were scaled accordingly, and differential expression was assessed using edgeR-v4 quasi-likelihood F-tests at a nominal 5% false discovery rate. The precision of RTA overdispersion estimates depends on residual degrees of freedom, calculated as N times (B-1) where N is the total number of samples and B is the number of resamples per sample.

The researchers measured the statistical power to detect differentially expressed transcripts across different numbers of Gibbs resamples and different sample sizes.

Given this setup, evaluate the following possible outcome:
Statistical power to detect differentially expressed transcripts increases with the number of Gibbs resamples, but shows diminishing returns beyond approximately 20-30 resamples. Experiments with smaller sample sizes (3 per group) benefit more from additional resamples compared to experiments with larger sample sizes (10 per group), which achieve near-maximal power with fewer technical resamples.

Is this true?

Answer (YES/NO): NO